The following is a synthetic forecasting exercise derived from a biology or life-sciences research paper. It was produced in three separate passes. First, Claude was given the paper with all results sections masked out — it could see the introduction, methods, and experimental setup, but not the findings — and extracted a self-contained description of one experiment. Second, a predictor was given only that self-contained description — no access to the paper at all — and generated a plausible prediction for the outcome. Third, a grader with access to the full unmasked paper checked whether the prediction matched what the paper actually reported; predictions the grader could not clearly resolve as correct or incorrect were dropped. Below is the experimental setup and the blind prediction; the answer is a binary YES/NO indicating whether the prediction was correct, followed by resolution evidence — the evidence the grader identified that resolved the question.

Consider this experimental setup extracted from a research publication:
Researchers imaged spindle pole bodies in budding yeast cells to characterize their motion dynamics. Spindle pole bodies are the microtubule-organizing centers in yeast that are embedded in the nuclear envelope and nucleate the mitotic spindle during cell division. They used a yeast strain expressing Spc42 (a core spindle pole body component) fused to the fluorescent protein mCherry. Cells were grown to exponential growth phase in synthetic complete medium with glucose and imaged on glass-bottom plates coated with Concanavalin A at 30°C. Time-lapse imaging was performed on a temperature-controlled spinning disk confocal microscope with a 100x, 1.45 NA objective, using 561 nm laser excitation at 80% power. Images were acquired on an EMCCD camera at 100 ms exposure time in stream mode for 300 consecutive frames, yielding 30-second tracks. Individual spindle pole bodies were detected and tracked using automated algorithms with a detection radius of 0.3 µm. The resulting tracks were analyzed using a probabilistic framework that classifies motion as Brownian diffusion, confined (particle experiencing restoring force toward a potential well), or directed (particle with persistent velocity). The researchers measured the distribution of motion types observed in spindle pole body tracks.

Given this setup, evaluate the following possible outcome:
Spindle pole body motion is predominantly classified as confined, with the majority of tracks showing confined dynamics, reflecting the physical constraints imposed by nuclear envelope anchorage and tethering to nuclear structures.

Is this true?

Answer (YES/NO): NO